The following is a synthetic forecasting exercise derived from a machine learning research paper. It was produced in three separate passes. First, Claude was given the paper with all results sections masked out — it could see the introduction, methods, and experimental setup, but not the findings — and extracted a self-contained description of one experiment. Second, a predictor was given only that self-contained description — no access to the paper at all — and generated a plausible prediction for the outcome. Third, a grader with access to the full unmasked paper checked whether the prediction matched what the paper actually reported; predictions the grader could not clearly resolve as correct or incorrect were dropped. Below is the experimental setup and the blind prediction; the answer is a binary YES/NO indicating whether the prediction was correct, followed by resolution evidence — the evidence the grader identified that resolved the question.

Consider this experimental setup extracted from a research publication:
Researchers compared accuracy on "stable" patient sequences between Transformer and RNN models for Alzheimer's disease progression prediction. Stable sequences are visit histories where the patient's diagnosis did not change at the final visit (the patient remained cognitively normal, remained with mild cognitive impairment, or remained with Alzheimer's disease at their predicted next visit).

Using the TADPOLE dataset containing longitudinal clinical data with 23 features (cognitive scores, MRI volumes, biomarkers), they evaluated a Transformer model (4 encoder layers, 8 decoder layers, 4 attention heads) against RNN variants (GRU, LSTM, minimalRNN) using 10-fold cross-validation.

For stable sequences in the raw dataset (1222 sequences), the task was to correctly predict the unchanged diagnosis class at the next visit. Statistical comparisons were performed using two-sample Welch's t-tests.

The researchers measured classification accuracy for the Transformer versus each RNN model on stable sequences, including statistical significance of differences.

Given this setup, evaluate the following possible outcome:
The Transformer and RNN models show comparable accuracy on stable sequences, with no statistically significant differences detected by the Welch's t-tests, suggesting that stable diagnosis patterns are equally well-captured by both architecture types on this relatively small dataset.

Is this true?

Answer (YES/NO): NO